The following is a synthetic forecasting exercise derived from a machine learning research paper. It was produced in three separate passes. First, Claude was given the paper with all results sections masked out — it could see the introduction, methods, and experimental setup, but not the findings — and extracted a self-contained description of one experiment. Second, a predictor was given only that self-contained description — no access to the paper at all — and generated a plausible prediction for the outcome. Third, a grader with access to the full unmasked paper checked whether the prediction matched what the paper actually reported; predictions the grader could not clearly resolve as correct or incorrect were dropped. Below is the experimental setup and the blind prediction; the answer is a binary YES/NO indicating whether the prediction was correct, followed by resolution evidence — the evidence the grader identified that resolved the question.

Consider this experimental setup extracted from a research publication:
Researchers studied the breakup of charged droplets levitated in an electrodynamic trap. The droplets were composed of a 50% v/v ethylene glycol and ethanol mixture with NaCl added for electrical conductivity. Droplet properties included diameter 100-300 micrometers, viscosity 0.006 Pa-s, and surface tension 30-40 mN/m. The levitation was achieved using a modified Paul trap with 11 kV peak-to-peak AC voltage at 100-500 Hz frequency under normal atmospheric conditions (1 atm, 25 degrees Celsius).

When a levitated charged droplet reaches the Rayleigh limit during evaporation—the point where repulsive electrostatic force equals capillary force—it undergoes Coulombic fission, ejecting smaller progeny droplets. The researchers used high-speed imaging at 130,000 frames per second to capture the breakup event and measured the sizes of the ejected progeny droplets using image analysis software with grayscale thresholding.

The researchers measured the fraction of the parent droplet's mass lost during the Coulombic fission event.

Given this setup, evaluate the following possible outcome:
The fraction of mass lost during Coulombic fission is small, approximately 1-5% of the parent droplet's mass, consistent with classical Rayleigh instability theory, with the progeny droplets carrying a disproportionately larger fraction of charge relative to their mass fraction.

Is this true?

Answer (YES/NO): YES